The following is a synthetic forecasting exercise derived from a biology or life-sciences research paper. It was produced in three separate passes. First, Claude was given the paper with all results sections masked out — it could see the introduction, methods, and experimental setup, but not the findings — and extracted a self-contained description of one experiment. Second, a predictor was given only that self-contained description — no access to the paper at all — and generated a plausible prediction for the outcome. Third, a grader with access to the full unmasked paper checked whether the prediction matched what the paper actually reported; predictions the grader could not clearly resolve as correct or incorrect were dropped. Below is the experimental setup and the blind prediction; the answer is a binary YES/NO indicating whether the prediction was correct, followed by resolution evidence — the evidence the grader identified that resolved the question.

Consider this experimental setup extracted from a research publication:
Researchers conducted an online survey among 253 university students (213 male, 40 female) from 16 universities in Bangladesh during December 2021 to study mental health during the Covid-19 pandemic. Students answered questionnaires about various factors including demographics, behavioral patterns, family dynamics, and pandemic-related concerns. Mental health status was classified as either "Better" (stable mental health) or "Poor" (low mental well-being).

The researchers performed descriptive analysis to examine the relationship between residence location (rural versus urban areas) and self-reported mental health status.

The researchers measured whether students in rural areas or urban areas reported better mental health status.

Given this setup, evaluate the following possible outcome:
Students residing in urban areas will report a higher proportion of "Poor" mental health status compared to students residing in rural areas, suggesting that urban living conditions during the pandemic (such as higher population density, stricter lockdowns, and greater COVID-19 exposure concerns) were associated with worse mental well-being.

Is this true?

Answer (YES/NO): YES